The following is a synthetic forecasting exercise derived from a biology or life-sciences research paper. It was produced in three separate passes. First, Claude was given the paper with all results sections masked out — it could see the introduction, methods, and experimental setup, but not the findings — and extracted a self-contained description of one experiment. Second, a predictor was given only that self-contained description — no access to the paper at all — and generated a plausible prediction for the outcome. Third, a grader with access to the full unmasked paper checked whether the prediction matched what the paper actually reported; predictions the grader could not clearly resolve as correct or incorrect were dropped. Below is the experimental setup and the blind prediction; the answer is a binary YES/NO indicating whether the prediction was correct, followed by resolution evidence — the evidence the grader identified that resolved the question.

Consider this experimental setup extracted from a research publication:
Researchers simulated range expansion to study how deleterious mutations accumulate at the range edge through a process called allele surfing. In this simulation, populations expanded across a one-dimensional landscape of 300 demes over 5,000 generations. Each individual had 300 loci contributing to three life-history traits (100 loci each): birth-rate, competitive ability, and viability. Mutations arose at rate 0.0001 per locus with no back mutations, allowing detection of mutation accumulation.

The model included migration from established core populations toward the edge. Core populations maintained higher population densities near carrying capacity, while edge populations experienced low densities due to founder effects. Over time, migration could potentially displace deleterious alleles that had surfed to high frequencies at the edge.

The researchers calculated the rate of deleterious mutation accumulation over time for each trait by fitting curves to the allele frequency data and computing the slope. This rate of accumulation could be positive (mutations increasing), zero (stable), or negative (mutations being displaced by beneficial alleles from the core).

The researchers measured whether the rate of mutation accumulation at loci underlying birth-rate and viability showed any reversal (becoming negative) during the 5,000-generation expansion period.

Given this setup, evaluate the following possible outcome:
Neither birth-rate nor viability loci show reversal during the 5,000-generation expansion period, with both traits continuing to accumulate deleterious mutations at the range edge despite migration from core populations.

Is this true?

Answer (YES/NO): NO